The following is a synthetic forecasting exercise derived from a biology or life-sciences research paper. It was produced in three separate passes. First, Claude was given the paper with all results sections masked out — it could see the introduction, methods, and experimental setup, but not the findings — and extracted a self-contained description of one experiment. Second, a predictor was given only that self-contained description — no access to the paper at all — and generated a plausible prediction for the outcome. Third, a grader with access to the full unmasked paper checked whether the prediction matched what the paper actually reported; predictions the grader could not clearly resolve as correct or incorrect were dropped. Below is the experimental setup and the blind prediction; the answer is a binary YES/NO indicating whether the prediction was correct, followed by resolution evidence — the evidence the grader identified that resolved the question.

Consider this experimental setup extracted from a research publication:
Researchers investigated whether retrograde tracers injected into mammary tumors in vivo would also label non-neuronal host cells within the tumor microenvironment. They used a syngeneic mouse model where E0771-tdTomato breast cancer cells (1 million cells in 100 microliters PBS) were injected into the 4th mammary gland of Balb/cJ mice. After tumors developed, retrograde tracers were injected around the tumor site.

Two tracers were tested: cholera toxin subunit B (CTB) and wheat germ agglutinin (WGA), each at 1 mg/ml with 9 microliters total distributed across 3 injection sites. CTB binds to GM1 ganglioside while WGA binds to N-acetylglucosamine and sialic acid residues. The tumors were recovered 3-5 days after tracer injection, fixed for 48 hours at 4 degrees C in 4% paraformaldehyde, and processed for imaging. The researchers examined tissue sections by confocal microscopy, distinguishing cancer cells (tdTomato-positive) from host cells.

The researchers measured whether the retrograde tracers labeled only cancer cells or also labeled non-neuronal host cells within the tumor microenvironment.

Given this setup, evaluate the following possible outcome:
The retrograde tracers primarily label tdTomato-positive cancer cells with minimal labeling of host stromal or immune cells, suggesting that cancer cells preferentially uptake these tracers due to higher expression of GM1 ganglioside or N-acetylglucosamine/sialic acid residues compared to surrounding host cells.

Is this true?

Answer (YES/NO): NO